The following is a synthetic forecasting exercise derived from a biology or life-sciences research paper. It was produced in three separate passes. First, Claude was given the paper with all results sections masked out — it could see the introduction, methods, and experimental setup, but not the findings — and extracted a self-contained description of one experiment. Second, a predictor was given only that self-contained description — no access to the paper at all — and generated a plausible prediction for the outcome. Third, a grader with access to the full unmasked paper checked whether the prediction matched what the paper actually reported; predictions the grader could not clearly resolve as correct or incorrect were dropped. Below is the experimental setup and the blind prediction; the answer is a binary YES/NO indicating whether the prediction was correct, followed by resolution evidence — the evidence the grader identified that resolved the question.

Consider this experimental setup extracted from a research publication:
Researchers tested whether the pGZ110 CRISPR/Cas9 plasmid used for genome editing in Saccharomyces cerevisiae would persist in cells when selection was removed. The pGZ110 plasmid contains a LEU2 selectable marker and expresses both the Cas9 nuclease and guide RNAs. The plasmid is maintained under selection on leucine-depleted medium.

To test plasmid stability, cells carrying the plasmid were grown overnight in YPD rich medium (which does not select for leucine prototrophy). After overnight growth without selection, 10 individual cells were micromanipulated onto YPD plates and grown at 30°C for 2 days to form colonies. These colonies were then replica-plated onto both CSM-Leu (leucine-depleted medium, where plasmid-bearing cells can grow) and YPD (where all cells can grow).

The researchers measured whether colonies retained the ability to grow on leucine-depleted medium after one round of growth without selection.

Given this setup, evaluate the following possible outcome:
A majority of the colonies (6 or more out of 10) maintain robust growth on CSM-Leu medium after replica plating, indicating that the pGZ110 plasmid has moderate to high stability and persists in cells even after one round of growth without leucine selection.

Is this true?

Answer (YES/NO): NO